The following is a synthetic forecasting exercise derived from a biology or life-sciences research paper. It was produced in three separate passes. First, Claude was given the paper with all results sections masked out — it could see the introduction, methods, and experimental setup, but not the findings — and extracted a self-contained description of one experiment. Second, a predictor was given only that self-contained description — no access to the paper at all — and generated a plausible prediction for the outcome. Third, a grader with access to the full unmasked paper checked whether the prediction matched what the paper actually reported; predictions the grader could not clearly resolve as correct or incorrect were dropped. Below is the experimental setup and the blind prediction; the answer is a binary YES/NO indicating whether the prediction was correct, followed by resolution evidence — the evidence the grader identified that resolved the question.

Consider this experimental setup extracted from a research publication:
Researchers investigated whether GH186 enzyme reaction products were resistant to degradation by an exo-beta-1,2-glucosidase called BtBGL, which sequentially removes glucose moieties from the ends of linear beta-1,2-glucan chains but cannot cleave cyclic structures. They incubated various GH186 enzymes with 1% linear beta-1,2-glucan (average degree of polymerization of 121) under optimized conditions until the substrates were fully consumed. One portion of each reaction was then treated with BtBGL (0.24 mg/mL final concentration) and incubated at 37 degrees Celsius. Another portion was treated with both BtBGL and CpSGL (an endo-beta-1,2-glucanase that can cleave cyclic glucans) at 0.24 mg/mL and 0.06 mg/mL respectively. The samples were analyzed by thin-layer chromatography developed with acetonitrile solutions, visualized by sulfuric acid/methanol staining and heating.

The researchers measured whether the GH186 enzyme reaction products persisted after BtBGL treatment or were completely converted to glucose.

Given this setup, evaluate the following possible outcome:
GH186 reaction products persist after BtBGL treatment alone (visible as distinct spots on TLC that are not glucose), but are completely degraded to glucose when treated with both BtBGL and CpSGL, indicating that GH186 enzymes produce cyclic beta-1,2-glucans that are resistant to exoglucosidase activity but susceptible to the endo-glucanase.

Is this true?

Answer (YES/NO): NO